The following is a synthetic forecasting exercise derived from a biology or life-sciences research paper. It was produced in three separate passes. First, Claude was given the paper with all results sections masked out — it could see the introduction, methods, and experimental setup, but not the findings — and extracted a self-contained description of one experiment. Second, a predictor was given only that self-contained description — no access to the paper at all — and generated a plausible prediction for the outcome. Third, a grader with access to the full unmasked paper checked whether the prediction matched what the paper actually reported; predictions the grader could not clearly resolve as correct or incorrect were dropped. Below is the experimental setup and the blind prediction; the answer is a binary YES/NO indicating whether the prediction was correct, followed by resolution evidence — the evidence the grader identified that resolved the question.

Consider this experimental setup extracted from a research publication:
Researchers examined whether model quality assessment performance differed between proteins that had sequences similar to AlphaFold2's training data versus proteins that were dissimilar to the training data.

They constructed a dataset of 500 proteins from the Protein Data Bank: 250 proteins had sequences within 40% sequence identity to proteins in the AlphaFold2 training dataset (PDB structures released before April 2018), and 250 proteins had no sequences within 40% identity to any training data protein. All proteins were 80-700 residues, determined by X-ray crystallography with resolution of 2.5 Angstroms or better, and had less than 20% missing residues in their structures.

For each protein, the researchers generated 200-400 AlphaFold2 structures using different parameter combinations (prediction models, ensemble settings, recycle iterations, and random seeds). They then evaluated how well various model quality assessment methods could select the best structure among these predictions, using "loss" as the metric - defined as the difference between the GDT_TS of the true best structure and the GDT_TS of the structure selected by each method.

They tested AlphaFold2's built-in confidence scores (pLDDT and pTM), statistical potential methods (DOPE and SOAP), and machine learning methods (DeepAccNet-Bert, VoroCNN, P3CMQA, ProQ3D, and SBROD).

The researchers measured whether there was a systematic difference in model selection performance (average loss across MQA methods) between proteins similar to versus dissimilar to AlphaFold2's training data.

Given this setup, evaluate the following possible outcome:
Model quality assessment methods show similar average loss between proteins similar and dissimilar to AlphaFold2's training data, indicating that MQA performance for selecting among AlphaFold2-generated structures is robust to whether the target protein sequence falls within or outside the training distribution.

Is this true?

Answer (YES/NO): YES